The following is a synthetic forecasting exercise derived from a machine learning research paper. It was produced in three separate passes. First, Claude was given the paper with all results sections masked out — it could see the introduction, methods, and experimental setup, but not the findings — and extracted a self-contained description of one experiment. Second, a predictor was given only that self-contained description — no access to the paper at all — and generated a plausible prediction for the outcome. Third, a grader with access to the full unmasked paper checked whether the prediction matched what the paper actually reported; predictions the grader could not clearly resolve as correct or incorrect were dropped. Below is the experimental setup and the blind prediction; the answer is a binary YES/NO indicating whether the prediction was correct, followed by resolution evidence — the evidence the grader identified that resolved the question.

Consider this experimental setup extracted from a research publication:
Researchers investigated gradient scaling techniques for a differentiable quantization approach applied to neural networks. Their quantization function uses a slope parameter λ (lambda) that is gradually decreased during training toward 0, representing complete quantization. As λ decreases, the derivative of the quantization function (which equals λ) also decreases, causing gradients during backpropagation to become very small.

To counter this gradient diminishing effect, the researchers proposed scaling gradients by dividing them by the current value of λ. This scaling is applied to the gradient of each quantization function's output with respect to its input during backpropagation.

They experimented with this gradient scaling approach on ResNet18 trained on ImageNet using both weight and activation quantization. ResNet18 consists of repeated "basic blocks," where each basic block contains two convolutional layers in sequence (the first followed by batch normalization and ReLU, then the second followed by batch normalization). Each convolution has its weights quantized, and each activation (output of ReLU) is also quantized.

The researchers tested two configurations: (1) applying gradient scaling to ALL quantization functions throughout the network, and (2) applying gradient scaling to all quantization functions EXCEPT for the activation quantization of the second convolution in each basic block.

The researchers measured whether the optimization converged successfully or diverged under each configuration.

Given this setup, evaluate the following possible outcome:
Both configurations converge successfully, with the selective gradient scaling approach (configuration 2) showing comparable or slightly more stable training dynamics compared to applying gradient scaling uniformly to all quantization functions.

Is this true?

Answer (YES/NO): NO